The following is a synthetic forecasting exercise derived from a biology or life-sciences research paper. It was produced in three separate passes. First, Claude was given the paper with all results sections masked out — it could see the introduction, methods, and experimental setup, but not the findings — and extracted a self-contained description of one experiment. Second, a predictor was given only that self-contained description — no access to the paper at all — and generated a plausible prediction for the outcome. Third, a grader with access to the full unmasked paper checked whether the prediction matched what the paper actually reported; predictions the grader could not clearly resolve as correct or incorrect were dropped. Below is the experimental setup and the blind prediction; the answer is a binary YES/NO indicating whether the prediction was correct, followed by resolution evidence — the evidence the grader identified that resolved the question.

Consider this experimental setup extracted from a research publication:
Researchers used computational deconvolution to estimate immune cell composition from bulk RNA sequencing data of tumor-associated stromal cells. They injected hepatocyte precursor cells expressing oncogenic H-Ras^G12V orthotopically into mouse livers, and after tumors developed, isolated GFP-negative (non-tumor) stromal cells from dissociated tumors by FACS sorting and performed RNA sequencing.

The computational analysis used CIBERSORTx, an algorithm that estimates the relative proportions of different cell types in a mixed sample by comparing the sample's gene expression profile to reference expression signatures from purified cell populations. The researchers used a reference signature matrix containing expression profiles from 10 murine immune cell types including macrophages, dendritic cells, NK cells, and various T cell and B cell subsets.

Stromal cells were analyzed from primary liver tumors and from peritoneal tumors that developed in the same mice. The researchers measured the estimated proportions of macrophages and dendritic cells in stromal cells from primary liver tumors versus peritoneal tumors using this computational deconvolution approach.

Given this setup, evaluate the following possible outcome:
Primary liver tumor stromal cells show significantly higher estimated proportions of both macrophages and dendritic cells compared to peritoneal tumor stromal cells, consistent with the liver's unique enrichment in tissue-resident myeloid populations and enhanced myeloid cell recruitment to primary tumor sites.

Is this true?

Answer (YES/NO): NO